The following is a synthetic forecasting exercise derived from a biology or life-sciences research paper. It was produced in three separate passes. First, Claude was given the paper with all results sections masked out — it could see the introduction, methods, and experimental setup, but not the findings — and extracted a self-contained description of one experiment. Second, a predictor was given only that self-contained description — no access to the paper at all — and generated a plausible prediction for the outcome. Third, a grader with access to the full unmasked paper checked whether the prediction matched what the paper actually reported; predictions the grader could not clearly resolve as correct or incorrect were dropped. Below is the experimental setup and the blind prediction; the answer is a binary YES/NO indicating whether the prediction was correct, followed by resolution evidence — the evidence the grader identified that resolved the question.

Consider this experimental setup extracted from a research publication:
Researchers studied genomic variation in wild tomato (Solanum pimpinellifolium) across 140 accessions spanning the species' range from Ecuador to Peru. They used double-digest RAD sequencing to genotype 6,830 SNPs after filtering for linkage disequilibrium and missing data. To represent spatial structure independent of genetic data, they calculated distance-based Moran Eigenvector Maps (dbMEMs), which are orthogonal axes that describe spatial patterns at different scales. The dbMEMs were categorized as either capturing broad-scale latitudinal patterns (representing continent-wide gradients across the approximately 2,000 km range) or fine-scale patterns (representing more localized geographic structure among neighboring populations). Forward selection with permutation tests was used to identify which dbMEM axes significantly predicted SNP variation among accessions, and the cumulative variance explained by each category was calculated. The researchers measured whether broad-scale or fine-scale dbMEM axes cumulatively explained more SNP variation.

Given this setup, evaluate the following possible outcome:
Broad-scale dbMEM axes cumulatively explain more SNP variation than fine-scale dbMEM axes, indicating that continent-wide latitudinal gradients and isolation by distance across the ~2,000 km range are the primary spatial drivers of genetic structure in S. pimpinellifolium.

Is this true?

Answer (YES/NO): NO